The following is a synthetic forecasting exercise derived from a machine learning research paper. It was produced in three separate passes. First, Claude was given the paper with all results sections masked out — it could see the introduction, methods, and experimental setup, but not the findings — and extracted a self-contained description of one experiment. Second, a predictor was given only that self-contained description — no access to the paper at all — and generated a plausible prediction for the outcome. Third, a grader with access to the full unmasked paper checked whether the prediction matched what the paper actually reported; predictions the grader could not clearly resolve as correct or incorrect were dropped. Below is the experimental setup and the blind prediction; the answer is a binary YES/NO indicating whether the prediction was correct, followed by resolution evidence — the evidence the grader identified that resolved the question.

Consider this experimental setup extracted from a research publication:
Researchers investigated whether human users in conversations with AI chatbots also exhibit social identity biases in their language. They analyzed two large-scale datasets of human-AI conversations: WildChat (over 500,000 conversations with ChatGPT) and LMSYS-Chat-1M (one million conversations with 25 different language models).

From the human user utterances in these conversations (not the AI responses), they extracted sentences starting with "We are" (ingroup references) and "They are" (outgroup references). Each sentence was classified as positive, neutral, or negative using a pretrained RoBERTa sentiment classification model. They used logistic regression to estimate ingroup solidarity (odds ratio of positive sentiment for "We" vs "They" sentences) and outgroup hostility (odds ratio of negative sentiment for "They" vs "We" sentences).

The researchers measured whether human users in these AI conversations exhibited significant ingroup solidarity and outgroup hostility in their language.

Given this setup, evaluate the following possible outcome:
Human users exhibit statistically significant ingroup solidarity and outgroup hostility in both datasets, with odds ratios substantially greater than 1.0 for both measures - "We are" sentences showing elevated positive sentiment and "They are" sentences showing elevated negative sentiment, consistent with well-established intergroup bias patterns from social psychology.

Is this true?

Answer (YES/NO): YES